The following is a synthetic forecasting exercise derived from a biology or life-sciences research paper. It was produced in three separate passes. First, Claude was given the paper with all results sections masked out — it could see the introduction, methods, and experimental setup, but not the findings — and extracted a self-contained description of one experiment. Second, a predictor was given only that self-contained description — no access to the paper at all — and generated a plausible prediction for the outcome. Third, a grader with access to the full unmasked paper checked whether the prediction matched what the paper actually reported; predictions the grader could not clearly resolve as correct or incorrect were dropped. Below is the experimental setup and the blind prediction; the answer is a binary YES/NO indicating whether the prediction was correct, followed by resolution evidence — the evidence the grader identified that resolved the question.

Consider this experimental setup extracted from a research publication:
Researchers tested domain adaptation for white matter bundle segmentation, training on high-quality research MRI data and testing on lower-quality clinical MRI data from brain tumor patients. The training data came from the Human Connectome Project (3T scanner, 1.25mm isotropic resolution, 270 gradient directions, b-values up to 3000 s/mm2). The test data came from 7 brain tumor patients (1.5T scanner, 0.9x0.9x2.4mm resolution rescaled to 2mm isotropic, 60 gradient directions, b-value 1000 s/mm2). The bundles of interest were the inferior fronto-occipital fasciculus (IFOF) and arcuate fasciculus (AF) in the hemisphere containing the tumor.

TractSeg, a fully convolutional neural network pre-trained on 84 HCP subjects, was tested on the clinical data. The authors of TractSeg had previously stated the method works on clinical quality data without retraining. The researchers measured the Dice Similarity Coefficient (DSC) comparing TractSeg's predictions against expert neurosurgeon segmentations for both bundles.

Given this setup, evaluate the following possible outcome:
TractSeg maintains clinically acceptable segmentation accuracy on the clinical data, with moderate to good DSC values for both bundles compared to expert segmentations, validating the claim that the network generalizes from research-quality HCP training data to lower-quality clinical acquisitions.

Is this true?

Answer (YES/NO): NO